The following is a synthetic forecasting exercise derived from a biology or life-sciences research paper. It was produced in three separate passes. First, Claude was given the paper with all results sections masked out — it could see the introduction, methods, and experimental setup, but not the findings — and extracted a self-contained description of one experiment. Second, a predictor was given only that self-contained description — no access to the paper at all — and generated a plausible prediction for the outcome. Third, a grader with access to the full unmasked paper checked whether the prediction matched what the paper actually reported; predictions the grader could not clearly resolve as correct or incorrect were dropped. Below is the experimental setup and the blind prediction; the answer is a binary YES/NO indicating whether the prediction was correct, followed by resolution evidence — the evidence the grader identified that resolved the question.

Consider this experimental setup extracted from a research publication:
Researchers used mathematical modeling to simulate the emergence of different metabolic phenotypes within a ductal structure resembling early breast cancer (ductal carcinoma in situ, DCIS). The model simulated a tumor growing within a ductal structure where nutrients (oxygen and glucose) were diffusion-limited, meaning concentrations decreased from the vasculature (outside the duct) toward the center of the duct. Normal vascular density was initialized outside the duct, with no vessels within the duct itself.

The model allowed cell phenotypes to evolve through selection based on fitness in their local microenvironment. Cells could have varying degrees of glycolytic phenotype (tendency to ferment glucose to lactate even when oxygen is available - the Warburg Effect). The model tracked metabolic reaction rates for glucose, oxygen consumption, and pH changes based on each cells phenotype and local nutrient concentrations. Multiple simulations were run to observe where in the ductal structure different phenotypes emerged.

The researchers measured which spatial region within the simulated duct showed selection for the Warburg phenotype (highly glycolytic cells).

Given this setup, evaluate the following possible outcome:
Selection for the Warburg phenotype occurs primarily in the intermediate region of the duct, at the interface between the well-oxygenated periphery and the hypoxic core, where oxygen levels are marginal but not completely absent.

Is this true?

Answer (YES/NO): NO